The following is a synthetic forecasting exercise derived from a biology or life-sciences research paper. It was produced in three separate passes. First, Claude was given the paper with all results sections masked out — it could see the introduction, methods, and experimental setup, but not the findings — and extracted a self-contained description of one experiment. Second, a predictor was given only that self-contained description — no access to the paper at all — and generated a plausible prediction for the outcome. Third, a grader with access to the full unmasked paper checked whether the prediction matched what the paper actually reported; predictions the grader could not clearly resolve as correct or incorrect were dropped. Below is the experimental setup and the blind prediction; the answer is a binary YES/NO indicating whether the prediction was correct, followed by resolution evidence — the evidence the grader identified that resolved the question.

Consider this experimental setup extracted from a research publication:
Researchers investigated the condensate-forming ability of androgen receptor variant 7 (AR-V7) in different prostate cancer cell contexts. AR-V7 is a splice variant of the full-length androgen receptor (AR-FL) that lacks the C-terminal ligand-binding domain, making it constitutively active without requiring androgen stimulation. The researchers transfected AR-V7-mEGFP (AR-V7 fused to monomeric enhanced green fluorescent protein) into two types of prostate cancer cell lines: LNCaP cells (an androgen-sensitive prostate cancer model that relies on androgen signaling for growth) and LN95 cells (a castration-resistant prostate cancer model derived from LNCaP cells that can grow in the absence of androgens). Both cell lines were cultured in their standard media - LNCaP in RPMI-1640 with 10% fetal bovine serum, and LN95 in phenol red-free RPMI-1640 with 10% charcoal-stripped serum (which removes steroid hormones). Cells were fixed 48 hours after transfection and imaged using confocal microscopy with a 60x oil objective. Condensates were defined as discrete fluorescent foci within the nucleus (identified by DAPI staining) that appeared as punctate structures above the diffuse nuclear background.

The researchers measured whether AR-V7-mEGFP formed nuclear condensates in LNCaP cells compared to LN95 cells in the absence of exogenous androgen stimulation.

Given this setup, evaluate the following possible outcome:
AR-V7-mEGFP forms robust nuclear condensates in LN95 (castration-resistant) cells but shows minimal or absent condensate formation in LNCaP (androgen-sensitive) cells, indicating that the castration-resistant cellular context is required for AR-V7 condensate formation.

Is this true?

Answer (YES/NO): YES